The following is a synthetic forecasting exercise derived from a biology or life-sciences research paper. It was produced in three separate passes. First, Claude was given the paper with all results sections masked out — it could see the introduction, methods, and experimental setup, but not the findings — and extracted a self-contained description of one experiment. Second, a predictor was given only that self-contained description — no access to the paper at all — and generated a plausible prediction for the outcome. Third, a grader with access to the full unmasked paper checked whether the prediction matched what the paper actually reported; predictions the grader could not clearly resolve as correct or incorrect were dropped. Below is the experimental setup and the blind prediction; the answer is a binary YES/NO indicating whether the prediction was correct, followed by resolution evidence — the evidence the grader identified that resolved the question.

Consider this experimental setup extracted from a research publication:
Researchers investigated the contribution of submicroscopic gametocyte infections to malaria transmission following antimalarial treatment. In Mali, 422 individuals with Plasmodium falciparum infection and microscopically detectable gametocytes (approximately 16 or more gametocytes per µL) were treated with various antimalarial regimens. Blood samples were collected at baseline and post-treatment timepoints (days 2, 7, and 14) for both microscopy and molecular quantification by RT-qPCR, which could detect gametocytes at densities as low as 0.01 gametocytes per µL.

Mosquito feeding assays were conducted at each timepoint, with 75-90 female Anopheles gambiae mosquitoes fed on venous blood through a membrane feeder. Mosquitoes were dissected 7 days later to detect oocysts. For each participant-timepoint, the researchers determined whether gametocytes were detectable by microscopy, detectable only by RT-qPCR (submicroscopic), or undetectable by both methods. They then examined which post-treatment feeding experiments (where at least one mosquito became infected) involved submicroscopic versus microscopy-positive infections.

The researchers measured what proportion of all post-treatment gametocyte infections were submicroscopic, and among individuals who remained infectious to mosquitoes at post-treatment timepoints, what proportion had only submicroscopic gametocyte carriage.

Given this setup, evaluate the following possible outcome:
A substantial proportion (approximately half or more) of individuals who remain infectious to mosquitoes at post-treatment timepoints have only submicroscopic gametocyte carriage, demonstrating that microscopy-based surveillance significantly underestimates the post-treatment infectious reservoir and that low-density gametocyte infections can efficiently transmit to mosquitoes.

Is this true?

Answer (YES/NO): NO